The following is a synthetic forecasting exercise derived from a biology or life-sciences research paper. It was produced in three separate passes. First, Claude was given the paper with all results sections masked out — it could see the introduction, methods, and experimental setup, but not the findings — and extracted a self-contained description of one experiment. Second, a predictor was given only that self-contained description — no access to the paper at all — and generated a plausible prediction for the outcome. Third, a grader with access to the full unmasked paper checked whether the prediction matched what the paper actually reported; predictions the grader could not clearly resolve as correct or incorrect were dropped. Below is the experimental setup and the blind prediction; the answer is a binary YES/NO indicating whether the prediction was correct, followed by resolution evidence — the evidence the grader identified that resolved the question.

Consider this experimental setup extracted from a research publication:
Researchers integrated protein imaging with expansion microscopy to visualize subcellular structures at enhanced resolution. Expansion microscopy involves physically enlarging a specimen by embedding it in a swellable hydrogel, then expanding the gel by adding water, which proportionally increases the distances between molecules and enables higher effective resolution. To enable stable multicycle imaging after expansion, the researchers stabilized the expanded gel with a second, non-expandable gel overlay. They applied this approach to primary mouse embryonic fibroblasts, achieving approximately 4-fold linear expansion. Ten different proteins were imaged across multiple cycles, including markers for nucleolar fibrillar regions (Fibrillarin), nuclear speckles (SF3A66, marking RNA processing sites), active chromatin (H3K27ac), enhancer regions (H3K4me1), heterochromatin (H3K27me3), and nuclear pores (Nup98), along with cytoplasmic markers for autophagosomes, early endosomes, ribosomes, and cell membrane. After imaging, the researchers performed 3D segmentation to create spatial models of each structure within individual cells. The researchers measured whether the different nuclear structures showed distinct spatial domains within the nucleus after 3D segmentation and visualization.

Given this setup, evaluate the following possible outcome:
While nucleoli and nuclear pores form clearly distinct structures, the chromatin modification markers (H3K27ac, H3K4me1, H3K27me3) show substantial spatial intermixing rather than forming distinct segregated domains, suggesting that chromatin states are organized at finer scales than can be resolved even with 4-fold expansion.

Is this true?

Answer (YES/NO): NO